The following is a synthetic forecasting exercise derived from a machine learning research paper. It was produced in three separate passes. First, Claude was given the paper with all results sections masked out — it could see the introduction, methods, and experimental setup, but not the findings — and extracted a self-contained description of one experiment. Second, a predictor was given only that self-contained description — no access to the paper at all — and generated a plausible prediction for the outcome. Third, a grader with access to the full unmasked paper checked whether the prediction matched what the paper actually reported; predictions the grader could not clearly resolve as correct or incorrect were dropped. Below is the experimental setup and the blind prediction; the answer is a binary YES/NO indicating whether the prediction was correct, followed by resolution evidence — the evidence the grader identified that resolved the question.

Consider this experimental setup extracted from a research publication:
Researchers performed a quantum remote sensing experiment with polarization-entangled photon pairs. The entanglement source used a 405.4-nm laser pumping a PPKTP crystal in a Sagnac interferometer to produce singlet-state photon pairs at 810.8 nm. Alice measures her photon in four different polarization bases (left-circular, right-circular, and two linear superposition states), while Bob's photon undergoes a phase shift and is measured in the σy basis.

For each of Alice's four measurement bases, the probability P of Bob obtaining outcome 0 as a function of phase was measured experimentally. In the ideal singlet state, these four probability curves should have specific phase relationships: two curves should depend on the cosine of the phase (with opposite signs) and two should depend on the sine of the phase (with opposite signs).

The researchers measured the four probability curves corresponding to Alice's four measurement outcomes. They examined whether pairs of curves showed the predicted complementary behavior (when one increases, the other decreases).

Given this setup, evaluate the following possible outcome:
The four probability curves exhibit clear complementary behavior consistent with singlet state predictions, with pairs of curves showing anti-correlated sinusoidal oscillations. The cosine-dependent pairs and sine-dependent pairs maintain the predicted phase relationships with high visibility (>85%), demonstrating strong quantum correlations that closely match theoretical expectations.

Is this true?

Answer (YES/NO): YES